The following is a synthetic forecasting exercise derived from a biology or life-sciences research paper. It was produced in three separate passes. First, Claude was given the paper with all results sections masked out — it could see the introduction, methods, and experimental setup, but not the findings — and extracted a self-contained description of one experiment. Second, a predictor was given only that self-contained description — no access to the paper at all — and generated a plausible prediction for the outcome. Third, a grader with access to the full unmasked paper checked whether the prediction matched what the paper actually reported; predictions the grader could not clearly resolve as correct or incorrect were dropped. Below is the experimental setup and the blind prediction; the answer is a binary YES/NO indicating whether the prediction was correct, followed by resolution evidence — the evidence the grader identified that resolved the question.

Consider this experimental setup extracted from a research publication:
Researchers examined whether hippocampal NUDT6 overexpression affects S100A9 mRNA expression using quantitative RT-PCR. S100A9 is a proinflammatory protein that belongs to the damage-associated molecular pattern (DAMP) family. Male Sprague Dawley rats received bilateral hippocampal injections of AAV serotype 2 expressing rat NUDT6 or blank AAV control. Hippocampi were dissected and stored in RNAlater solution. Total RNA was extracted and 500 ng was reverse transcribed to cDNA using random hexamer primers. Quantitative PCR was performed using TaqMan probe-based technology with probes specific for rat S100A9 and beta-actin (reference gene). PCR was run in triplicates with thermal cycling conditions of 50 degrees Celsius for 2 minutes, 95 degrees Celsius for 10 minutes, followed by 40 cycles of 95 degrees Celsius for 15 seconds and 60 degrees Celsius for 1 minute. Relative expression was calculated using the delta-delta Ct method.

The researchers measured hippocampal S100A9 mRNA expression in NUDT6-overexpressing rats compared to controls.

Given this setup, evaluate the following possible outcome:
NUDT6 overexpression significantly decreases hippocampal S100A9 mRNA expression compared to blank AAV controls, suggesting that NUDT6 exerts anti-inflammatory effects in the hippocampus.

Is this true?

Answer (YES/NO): NO